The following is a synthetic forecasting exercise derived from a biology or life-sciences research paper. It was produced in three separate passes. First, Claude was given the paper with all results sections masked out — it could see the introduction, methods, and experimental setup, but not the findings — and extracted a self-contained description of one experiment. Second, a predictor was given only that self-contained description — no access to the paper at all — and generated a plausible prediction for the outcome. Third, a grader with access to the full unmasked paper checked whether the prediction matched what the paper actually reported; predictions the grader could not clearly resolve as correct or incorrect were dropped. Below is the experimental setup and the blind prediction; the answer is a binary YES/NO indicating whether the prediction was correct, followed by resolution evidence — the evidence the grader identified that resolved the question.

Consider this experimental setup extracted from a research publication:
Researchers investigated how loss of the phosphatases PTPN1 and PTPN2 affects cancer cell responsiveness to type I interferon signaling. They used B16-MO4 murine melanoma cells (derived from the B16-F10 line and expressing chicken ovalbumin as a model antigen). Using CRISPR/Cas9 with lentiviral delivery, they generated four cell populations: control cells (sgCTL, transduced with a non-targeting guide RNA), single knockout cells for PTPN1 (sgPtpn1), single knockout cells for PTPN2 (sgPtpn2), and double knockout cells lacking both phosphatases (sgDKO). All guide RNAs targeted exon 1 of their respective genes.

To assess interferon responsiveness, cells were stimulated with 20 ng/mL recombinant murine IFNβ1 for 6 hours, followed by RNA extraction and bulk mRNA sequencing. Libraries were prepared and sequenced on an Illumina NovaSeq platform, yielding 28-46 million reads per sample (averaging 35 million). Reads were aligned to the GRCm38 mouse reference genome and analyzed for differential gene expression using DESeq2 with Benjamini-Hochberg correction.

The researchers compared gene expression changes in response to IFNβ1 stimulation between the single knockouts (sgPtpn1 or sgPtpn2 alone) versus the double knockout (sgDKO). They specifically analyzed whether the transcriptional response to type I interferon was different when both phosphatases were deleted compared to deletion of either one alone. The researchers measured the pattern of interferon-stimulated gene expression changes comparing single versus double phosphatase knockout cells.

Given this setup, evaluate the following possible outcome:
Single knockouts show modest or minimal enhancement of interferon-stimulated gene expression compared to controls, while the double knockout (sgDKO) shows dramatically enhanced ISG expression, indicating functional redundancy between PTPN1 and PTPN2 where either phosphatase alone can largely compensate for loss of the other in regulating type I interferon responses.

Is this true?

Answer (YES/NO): NO